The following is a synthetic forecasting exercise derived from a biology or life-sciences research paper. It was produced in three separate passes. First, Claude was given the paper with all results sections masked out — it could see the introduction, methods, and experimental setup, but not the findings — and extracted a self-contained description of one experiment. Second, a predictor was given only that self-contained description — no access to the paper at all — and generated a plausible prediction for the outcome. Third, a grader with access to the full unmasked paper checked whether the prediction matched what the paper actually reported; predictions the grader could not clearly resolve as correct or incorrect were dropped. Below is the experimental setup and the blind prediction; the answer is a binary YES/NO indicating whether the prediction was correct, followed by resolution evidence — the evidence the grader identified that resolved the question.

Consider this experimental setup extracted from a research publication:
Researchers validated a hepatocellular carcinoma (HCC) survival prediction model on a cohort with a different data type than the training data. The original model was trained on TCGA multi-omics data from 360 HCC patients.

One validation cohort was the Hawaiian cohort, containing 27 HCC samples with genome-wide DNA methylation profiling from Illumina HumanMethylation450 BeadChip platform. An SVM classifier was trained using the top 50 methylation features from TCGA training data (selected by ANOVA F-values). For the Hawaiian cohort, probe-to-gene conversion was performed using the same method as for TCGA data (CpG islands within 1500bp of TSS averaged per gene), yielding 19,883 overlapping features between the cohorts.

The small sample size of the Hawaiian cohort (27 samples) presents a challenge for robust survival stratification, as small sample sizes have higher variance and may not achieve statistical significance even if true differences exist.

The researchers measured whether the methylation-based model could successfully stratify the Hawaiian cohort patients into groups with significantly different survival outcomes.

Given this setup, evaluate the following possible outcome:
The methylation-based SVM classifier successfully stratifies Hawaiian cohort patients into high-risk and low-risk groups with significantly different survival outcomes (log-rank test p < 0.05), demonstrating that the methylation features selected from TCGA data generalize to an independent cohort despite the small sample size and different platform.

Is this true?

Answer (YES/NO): NO